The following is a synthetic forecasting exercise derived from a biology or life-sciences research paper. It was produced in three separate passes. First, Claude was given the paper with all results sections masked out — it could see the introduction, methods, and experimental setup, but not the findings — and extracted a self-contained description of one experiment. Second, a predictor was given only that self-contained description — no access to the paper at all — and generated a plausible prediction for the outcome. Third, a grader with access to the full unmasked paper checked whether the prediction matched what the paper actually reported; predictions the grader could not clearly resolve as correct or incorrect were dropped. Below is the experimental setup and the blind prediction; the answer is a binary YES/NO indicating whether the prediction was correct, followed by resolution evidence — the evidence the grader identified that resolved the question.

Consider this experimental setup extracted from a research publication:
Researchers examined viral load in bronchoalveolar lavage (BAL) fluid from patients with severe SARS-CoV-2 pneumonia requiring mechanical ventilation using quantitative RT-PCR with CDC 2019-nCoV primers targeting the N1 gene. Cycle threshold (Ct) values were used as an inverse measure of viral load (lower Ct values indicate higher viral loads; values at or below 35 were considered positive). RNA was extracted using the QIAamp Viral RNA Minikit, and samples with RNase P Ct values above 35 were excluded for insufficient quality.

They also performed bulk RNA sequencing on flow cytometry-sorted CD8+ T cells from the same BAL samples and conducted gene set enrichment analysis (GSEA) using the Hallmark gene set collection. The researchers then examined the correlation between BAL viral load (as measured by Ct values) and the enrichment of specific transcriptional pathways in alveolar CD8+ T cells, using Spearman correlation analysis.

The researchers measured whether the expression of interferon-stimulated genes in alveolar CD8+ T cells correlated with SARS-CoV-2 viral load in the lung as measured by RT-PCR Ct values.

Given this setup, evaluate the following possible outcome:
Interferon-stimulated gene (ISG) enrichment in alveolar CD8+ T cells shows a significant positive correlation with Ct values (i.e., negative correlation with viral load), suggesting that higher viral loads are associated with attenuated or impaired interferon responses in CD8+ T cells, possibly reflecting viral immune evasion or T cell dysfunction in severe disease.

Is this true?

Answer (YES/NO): NO